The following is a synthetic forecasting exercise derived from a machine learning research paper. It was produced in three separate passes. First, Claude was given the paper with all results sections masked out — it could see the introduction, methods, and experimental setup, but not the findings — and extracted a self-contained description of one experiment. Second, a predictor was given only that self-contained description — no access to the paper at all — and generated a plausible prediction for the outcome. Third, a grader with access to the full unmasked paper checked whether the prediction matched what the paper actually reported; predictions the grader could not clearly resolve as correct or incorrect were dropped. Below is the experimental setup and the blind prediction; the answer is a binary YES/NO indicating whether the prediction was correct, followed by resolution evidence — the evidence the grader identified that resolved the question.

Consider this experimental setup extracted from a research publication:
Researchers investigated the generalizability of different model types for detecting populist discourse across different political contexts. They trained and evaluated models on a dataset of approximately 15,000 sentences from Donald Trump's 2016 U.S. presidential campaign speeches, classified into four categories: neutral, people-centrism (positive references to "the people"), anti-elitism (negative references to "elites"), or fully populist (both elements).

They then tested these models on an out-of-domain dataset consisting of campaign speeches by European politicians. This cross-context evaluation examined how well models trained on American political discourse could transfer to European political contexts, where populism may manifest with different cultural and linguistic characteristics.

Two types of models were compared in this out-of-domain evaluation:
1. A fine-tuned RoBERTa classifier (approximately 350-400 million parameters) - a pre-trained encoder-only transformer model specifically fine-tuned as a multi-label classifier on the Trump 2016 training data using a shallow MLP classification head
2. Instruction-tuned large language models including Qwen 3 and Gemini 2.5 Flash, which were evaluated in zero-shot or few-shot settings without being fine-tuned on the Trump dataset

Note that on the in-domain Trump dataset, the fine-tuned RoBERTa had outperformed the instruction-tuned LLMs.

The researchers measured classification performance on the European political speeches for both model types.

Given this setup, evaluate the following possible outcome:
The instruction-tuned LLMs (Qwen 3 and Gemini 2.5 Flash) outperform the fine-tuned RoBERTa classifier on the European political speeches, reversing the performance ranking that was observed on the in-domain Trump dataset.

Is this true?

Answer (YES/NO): YES